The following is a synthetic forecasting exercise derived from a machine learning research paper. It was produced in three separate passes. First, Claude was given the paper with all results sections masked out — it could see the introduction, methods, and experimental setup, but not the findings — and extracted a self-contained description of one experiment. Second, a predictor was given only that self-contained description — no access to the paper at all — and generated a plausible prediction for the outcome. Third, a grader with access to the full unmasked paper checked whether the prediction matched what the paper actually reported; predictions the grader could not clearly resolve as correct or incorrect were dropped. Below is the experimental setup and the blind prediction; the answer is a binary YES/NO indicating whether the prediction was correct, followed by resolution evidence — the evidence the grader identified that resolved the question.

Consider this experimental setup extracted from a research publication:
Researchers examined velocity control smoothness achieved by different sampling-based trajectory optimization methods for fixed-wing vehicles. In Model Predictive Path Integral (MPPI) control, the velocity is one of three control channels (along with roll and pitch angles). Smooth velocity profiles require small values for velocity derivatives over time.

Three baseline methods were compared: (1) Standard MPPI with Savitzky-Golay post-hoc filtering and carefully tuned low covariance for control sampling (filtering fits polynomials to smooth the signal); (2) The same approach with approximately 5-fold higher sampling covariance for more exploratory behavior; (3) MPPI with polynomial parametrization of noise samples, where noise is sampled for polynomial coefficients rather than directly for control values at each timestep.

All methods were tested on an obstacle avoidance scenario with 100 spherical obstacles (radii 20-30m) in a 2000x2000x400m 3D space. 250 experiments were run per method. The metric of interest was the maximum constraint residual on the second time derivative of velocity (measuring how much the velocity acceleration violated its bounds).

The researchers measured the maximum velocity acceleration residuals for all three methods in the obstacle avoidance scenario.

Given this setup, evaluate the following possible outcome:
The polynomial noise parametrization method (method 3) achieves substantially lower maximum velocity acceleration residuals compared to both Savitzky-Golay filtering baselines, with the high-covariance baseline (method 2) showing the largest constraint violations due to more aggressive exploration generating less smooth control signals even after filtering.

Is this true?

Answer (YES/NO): NO